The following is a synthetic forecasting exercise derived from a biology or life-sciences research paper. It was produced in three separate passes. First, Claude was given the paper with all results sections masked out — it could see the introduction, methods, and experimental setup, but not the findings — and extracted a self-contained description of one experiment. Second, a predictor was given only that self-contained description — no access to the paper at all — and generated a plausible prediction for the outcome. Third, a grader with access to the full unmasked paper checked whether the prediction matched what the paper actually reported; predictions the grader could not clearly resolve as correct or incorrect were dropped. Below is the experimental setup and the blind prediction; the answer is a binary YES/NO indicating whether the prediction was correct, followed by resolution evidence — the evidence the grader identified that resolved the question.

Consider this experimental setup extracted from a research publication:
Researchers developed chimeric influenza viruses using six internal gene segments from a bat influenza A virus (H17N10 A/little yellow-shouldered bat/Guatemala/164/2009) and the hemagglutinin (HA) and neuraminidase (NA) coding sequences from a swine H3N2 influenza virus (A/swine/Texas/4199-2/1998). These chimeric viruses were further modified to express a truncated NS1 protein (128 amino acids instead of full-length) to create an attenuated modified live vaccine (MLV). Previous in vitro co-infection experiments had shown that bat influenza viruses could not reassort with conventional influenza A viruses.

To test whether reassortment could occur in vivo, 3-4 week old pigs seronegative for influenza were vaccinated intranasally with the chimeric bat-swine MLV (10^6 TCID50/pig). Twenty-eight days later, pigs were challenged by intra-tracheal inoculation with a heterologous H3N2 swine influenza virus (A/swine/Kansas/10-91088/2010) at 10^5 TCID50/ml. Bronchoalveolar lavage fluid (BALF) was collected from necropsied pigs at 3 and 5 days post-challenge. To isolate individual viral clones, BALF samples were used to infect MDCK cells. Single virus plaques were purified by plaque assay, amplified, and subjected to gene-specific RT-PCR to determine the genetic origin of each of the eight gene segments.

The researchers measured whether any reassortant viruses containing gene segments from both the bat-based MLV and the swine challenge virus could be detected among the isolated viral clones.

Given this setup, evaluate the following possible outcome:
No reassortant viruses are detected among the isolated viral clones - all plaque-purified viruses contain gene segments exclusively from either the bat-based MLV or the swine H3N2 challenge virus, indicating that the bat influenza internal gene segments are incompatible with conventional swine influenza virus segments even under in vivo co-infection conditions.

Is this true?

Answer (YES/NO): YES